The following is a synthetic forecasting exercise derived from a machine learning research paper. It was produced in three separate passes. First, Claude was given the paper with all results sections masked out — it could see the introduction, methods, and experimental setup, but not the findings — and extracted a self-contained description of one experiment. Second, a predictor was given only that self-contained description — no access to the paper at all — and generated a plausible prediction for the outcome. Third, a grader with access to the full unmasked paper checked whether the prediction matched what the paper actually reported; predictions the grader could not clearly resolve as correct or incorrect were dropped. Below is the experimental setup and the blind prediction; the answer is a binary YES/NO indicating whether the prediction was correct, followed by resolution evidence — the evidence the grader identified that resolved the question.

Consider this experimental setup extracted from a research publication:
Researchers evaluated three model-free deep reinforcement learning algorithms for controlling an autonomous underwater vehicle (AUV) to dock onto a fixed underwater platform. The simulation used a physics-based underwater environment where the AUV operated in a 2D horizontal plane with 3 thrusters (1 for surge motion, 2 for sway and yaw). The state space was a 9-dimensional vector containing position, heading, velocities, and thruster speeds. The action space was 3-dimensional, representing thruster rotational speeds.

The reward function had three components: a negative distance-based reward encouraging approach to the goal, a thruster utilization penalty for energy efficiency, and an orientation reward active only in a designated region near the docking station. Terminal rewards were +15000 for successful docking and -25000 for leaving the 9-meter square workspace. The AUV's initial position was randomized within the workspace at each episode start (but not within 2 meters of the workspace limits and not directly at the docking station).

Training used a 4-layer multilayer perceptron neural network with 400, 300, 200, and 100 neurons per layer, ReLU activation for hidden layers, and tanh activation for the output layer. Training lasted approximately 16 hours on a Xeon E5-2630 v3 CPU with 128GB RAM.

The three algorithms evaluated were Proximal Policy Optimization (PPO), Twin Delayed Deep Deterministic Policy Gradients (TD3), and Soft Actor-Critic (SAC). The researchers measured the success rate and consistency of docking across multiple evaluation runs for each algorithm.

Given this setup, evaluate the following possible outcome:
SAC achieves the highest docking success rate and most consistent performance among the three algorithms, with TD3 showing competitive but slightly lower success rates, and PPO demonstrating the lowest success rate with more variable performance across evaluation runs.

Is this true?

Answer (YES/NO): NO